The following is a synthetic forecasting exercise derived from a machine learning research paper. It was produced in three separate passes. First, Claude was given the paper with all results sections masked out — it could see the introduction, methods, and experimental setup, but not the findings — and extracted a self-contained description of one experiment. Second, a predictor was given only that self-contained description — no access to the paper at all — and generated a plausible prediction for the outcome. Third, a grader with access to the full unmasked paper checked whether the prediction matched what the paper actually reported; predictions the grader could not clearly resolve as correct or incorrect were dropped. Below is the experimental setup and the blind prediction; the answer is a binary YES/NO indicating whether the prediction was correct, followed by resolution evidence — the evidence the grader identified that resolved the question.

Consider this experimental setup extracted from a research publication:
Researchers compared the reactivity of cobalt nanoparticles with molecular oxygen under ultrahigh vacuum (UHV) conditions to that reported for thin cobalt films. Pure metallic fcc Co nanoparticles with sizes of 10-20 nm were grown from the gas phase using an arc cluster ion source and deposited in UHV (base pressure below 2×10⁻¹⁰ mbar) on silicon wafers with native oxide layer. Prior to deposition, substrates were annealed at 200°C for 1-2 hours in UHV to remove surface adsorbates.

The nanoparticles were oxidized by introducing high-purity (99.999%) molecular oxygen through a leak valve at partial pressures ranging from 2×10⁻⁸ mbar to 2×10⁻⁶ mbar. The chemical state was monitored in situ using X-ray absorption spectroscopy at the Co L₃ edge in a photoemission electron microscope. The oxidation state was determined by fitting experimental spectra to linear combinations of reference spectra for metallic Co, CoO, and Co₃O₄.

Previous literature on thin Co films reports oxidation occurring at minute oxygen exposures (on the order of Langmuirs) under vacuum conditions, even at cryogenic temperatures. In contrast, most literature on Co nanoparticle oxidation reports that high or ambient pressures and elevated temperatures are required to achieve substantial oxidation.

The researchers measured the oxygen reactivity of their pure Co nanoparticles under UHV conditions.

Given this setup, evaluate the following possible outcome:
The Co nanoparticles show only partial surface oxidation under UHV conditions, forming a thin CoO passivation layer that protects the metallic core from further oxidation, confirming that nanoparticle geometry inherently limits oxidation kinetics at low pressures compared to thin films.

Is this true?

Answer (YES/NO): NO